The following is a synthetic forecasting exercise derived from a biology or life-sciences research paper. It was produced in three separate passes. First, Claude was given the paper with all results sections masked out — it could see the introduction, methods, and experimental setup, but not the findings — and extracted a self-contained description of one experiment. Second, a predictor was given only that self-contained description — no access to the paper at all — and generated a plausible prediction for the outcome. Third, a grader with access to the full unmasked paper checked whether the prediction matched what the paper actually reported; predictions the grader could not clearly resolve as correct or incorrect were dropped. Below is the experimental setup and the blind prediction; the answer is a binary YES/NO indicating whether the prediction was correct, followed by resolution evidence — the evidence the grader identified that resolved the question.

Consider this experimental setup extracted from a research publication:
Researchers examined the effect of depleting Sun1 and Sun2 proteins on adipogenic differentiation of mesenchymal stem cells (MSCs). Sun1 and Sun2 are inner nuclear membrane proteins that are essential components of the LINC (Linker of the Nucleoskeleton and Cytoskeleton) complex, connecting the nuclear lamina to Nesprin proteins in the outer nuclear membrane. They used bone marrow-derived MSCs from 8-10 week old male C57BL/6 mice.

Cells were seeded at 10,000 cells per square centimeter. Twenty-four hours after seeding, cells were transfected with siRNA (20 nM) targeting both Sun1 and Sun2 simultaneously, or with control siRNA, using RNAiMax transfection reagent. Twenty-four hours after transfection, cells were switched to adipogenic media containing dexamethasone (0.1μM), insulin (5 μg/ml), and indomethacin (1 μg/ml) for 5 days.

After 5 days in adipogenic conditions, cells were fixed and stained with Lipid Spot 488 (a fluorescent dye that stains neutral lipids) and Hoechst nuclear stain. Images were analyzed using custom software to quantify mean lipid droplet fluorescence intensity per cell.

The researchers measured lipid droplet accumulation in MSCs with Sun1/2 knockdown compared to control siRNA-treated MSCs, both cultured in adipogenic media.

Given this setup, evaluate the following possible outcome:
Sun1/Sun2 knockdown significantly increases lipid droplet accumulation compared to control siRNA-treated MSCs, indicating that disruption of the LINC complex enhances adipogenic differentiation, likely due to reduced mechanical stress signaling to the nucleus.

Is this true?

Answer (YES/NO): NO